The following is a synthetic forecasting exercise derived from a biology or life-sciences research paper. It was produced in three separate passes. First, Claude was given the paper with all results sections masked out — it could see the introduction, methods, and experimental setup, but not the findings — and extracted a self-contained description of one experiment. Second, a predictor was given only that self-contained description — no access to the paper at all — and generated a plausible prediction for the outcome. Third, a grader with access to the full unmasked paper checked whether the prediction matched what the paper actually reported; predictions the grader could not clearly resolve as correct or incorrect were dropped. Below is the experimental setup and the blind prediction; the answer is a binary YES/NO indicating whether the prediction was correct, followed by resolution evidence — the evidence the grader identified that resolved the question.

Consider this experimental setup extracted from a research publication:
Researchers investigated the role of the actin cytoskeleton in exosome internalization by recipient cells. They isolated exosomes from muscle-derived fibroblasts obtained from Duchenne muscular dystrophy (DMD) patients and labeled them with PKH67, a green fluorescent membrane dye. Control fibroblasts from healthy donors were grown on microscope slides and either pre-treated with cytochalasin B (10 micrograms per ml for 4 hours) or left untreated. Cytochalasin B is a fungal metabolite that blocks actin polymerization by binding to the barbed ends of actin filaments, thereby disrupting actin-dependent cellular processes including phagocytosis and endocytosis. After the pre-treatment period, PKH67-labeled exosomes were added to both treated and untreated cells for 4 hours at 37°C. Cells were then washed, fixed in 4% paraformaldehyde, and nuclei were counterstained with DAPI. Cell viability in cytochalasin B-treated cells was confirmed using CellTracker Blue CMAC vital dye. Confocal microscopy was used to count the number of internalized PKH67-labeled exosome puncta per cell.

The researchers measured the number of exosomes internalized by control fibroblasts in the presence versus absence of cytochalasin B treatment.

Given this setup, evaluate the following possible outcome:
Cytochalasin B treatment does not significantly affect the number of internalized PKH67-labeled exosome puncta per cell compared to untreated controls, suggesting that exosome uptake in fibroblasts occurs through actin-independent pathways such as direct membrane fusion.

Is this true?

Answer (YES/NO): NO